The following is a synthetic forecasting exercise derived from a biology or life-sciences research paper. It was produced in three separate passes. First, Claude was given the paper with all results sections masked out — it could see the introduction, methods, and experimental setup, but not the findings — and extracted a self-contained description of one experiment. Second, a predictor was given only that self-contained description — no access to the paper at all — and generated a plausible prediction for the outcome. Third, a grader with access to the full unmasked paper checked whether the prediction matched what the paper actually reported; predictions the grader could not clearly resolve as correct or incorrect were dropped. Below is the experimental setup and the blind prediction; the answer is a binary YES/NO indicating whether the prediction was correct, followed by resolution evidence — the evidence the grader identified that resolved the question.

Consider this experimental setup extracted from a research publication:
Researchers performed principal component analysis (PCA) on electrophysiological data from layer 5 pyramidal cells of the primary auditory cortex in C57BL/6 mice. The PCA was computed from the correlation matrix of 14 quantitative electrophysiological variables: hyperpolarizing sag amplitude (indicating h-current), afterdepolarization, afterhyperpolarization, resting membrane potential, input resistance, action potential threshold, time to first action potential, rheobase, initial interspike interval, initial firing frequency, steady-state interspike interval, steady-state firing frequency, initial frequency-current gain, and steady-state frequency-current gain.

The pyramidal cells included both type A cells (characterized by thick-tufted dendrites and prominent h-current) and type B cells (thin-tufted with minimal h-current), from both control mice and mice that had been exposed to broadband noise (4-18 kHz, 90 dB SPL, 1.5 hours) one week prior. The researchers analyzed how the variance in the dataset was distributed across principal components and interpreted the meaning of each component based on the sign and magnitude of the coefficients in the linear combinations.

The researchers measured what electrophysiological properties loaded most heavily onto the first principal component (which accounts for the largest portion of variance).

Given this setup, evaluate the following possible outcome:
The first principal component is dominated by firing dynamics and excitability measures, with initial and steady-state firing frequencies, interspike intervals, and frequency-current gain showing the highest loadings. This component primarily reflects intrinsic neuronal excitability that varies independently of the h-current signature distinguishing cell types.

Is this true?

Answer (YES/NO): NO